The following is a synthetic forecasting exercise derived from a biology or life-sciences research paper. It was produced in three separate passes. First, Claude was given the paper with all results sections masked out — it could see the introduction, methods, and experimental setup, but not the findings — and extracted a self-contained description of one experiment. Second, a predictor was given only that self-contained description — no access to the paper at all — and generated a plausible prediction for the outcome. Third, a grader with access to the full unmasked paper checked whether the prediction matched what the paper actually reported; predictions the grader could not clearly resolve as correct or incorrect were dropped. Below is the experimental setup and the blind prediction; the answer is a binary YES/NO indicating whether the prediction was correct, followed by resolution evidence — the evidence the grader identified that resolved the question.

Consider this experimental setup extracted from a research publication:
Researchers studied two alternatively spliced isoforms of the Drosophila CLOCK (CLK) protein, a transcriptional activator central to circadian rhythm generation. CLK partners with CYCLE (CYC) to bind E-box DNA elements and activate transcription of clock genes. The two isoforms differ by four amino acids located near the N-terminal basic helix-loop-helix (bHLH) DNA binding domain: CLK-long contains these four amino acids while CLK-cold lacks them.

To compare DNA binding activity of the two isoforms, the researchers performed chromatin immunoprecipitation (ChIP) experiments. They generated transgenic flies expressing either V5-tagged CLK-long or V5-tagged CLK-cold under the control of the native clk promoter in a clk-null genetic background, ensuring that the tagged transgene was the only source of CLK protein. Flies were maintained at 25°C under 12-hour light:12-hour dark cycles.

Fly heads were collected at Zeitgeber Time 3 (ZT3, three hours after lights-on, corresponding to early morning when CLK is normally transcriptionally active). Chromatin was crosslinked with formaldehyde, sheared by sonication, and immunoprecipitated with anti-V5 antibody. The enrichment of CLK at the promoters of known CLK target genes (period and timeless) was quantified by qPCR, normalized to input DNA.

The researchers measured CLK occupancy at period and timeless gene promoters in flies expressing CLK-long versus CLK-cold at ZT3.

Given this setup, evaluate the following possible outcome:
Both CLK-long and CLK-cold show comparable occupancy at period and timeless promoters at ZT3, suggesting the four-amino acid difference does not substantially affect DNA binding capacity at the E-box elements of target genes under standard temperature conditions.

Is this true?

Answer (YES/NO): NO